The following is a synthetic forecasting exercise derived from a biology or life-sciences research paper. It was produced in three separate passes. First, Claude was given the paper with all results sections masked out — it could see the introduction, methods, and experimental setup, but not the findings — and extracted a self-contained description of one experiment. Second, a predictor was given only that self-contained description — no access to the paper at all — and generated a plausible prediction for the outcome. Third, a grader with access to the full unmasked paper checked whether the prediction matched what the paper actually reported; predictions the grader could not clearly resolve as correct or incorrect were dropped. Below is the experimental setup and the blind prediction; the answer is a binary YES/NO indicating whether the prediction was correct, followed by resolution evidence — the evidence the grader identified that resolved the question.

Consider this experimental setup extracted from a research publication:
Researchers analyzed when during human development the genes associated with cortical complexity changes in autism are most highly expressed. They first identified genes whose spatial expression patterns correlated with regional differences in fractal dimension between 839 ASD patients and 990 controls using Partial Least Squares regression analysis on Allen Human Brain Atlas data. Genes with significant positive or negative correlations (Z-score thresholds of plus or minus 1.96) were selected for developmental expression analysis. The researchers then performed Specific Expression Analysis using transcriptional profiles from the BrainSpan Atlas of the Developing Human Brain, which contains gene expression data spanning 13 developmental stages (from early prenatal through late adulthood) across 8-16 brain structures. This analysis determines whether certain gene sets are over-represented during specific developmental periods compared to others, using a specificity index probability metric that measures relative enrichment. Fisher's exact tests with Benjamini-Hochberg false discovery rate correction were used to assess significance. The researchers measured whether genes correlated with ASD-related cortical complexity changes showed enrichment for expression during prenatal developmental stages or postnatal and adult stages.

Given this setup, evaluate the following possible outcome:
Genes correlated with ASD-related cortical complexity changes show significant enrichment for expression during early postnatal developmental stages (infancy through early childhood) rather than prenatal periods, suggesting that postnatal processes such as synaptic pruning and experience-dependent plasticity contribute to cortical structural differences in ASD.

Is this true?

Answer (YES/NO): NO